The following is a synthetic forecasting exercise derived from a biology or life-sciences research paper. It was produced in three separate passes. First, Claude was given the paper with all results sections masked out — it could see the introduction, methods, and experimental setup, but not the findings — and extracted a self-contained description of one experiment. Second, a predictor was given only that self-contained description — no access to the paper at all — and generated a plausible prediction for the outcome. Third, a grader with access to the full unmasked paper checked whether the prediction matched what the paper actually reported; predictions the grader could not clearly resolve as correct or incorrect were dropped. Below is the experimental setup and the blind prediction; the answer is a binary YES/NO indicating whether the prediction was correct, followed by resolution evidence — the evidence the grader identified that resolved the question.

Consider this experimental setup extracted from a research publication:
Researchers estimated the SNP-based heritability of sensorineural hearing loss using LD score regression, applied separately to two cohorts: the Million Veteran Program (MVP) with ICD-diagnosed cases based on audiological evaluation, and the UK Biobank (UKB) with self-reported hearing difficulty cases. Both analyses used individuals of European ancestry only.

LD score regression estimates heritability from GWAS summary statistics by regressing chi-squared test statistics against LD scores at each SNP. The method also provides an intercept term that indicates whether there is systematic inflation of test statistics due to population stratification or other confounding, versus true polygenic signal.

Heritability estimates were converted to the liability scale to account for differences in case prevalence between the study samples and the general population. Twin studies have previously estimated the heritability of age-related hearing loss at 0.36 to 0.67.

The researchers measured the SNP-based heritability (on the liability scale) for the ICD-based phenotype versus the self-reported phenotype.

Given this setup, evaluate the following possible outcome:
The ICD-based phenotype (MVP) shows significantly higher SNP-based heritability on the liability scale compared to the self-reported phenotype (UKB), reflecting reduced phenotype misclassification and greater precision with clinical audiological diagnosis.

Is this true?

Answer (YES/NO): NO